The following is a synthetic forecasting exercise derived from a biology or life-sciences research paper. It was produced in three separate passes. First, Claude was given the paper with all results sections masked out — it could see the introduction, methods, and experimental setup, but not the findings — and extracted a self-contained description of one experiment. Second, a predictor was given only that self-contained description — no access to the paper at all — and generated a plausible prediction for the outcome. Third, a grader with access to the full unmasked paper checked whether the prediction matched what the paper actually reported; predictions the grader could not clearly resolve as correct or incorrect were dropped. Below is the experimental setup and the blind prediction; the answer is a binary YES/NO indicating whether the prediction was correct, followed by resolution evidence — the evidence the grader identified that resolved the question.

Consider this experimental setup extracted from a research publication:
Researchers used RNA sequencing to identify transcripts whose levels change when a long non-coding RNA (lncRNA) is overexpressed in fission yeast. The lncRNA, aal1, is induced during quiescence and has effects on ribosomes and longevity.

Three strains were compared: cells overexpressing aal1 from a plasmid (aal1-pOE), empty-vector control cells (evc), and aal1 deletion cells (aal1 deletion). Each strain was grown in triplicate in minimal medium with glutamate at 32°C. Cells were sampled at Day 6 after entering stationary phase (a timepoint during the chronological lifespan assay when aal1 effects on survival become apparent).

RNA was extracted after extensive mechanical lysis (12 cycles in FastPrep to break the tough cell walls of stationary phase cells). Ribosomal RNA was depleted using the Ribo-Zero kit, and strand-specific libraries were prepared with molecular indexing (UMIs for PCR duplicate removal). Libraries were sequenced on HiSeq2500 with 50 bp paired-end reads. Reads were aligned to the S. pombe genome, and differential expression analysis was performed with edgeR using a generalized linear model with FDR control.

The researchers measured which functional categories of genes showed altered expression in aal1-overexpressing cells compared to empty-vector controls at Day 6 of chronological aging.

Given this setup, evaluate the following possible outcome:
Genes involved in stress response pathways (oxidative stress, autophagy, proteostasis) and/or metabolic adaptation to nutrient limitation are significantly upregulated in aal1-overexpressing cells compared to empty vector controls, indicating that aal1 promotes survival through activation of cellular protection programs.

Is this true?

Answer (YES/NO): NO